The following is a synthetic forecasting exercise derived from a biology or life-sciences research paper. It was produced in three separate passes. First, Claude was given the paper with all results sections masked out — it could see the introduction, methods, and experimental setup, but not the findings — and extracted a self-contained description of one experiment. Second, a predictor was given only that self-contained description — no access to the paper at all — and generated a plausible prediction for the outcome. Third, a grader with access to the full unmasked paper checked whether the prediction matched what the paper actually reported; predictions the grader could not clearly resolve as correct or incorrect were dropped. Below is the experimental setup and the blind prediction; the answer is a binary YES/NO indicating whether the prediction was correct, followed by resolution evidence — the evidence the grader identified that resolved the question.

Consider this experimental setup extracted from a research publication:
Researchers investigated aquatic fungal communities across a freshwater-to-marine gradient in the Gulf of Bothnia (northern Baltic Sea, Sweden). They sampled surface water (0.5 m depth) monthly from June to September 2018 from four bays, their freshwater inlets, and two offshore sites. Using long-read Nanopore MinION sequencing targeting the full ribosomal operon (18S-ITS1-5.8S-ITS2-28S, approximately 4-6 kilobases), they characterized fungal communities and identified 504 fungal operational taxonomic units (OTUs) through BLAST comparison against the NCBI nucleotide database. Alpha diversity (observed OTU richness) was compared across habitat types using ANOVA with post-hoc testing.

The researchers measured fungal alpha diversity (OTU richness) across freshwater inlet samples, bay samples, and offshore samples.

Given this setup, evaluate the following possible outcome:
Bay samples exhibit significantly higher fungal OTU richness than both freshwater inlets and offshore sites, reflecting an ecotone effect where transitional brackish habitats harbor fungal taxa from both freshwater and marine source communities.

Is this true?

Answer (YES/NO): NO